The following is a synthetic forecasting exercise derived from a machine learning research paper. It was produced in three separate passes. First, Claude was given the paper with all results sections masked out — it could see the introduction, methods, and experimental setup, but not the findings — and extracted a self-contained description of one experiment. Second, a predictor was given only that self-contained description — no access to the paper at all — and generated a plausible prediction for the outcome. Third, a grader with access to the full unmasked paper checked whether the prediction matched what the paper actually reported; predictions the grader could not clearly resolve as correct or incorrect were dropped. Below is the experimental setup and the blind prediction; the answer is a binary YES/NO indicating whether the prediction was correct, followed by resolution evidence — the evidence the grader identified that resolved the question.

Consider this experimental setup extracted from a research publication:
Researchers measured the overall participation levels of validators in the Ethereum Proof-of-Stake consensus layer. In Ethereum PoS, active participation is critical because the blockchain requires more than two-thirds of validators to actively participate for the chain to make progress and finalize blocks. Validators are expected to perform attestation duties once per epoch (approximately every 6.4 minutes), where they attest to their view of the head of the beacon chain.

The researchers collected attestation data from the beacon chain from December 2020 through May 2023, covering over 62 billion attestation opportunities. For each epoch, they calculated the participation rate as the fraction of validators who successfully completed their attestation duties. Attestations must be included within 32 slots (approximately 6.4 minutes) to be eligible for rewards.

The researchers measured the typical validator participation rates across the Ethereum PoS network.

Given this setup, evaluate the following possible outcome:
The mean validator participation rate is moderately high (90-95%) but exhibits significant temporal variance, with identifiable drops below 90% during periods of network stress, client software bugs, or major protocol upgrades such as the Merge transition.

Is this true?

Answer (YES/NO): NO